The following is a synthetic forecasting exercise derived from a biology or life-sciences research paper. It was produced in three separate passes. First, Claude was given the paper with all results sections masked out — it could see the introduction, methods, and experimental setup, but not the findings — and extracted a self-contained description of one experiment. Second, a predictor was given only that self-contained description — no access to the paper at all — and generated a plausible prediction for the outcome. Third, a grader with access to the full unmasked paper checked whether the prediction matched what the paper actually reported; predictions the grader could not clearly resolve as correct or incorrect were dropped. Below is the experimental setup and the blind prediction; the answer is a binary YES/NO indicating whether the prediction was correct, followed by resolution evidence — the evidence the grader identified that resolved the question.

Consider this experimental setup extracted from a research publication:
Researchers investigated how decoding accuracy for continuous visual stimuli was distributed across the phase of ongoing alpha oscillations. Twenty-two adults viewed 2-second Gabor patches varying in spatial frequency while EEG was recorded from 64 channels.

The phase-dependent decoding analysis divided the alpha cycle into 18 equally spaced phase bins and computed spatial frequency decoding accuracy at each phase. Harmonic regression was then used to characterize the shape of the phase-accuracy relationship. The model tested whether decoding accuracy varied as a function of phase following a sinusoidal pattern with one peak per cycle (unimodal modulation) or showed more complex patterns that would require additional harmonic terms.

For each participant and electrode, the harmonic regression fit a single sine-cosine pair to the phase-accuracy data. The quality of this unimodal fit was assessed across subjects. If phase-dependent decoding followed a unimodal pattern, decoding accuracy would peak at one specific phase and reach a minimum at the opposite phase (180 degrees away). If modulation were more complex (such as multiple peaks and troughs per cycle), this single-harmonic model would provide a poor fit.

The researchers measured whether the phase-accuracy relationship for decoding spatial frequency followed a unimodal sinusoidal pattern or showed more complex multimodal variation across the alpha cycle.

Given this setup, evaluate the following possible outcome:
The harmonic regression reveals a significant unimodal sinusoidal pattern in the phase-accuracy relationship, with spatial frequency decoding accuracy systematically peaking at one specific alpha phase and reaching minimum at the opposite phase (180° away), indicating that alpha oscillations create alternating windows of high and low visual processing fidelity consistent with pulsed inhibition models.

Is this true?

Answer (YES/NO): YES